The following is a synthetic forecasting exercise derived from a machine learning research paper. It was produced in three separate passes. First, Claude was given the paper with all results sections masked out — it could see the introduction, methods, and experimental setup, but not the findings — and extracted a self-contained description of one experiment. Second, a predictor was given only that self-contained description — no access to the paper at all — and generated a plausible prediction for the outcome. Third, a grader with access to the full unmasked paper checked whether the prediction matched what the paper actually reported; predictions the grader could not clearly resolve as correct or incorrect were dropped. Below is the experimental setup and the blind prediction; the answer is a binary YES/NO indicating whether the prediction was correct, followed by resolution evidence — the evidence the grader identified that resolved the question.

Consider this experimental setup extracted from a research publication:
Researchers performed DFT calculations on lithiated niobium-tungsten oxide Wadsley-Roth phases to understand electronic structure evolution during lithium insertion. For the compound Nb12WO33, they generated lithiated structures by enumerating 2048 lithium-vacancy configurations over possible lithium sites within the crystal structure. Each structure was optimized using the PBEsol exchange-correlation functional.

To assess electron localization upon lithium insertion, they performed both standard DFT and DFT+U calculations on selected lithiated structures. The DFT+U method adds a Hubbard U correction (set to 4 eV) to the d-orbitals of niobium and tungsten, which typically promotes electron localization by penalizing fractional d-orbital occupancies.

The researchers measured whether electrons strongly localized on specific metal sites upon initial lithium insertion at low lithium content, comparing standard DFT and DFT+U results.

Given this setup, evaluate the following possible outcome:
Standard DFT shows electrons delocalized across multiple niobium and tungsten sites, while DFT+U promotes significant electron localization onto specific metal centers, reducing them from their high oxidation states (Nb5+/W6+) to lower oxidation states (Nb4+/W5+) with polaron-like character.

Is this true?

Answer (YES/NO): NO